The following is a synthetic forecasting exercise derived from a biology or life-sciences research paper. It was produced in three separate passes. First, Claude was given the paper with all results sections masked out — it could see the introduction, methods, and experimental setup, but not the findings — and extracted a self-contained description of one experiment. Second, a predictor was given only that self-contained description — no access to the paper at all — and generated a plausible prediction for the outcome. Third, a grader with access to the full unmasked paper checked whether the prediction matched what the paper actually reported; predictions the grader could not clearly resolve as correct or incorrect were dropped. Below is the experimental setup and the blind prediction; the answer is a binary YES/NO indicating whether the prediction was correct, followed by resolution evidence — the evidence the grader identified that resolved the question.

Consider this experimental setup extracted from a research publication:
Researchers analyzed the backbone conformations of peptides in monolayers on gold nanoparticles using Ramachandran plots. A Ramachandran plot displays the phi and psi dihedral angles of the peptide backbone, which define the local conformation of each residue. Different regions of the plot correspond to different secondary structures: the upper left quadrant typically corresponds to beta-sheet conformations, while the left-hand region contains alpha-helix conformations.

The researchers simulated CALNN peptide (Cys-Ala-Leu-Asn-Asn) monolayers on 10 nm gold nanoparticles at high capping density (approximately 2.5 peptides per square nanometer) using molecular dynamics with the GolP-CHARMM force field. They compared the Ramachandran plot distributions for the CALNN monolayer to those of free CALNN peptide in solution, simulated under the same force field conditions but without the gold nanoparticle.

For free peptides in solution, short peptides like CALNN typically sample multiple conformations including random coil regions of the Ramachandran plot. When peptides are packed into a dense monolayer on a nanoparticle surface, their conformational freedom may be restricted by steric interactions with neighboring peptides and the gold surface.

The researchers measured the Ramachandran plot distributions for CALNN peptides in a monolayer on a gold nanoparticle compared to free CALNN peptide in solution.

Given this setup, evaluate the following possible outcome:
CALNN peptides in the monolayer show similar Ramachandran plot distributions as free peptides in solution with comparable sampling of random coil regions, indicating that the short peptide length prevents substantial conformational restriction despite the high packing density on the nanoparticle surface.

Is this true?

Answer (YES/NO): NO